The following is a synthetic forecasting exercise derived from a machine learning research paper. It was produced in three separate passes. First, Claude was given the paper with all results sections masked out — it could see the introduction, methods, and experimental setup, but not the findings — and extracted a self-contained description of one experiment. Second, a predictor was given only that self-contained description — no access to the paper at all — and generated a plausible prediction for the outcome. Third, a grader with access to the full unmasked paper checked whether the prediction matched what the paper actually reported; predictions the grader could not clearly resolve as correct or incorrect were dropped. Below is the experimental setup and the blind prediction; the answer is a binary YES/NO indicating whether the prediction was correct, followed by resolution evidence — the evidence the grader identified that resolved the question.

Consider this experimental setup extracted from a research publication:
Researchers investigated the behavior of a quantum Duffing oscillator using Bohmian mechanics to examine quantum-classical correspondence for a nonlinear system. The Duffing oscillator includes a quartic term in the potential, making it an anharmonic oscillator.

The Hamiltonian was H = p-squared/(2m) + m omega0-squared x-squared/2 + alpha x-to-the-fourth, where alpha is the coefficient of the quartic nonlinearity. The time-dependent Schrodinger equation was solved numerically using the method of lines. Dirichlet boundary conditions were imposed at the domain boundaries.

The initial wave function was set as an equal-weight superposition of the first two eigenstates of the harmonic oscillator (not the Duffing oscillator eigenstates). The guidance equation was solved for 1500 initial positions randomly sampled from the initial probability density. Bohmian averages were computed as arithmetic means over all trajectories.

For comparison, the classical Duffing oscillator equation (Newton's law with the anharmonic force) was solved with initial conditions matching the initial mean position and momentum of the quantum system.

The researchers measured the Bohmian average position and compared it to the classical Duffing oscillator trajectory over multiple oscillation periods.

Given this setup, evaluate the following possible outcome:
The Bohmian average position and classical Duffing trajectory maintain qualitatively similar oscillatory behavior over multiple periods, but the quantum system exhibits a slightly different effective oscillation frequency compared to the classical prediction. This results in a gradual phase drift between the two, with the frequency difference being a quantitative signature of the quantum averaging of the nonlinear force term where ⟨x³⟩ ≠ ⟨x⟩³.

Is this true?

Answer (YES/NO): NO